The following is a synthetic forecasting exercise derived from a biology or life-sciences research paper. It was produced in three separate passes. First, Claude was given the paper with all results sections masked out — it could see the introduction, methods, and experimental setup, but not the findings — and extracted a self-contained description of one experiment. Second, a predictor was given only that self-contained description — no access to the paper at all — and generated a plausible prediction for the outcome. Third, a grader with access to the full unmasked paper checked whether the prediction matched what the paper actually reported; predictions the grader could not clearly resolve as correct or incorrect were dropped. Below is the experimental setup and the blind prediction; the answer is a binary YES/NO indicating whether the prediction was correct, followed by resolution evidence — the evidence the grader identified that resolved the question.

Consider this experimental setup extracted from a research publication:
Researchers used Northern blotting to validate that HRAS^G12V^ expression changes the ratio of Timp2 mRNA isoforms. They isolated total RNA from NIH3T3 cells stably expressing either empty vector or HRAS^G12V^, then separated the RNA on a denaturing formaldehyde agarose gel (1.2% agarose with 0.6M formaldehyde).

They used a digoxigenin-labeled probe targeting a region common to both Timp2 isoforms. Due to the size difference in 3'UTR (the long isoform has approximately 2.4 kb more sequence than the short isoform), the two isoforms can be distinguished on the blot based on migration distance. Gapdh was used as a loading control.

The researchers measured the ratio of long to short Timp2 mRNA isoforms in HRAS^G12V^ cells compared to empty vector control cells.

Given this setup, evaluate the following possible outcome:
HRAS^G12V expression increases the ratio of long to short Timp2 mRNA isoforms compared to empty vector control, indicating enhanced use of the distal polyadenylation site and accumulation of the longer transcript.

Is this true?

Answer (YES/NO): NO